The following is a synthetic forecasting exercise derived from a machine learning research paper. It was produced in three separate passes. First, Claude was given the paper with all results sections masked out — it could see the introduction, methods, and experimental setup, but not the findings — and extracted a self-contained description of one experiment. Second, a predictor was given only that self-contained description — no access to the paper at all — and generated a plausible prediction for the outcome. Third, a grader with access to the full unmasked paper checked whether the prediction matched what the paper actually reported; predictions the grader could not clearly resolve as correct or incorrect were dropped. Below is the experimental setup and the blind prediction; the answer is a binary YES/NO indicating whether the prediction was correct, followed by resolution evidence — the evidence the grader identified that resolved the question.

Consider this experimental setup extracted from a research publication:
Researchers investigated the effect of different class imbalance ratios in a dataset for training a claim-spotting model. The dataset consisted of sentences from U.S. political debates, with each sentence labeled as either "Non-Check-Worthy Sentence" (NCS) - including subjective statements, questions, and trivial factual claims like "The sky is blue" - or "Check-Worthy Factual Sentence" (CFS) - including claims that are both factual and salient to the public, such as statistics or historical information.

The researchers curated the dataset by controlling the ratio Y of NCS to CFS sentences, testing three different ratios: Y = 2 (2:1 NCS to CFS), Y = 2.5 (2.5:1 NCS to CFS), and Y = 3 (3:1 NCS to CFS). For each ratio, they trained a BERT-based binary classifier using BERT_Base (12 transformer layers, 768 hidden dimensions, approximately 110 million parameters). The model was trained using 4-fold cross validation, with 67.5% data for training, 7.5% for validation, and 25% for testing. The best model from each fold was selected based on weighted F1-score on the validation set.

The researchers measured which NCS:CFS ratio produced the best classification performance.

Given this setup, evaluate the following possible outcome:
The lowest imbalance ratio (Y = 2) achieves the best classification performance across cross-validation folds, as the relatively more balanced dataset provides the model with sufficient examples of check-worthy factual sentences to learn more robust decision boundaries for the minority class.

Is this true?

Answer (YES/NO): NO